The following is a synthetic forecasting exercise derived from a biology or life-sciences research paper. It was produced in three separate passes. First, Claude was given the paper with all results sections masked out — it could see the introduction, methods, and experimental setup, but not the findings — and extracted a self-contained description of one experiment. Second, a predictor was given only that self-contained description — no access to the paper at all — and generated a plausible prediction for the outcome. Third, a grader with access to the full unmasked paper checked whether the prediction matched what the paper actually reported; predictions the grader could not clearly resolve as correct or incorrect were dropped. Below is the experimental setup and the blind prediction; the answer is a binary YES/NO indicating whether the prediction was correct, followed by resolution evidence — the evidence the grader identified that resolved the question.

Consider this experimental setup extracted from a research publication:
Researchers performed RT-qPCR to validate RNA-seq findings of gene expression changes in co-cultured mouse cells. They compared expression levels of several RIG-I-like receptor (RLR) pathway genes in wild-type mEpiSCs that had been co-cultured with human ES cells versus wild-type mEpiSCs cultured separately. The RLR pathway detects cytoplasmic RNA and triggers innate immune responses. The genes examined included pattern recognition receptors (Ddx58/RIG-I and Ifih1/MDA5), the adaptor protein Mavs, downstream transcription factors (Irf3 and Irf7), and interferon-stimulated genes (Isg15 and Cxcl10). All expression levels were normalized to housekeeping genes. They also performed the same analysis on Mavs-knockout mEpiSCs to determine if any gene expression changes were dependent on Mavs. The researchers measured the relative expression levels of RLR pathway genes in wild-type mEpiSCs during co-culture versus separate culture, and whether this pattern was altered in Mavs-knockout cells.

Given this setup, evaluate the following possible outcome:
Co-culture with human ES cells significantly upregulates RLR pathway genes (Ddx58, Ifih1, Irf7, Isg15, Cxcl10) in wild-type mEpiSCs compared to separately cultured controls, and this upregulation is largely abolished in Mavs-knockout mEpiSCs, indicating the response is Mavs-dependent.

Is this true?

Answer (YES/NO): YES